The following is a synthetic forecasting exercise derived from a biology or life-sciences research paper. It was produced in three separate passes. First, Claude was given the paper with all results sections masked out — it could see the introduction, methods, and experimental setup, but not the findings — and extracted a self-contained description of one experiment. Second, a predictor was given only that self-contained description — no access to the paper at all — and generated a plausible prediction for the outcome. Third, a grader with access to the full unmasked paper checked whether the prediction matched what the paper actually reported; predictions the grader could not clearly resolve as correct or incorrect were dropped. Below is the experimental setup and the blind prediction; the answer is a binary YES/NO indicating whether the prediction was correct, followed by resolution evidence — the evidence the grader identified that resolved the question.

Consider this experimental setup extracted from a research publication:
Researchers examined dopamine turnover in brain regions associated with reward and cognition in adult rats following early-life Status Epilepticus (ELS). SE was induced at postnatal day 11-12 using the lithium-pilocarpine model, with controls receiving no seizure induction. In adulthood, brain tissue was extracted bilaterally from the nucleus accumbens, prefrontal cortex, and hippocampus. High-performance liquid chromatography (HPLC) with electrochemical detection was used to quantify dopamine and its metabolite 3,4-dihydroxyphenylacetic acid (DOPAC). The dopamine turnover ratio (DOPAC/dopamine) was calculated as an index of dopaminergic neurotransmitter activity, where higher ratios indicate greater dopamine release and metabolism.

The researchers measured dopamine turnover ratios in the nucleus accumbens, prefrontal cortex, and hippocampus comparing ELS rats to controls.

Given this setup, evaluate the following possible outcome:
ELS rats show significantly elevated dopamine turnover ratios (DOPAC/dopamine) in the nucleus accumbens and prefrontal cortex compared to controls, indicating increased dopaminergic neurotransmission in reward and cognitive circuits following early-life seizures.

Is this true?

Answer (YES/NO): NO